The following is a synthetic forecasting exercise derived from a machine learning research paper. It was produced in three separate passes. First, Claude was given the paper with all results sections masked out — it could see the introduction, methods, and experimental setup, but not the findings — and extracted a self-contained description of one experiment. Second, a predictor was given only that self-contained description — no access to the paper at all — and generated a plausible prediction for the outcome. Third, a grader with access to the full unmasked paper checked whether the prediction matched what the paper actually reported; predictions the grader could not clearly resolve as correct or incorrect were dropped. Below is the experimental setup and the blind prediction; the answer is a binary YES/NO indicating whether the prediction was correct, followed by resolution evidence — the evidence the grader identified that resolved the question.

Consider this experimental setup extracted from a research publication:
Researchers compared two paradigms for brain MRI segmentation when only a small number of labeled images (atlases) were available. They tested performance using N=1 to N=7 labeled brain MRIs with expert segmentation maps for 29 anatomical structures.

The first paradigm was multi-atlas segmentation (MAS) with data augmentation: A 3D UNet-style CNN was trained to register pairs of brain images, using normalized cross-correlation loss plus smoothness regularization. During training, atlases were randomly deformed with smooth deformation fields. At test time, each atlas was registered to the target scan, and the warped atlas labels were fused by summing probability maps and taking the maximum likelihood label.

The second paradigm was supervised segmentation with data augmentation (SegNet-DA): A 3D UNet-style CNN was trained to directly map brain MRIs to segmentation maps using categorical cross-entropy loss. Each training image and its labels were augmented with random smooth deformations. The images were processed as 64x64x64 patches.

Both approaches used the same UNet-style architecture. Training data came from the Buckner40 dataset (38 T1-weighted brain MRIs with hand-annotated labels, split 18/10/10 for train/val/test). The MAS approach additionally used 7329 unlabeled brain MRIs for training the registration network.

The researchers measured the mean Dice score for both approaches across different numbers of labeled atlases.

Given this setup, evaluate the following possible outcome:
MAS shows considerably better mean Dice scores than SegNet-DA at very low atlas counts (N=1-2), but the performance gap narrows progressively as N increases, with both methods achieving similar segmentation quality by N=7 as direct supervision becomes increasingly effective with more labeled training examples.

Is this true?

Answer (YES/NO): NO